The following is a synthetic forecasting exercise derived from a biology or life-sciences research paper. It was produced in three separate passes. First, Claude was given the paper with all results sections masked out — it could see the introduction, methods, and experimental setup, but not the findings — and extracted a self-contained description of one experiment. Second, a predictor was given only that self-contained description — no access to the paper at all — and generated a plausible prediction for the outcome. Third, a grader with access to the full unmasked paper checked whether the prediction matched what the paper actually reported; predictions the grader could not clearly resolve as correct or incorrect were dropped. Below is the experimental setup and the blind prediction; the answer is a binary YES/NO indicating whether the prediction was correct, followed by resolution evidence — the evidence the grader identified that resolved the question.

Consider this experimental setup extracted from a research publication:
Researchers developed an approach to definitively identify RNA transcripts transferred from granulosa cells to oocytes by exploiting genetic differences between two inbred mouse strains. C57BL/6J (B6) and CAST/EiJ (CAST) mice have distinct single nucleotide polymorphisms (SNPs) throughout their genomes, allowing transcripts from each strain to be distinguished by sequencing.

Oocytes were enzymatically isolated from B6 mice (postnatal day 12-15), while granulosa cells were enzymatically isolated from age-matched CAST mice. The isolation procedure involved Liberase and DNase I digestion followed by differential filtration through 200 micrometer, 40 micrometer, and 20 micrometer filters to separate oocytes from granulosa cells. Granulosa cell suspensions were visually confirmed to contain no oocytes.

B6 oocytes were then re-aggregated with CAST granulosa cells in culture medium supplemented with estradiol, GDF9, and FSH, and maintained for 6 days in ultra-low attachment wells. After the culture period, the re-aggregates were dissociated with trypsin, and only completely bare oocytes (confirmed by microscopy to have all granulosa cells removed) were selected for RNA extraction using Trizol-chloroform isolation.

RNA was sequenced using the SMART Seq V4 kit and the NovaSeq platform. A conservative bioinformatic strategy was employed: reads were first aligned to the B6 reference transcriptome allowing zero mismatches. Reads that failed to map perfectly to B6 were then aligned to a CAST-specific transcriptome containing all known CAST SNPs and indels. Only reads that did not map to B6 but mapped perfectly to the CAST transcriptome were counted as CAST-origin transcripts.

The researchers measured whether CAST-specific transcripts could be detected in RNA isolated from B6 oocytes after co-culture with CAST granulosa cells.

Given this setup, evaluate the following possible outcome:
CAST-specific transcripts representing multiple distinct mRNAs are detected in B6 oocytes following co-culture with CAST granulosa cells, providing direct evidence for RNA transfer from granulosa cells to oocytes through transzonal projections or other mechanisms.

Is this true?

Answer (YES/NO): YES